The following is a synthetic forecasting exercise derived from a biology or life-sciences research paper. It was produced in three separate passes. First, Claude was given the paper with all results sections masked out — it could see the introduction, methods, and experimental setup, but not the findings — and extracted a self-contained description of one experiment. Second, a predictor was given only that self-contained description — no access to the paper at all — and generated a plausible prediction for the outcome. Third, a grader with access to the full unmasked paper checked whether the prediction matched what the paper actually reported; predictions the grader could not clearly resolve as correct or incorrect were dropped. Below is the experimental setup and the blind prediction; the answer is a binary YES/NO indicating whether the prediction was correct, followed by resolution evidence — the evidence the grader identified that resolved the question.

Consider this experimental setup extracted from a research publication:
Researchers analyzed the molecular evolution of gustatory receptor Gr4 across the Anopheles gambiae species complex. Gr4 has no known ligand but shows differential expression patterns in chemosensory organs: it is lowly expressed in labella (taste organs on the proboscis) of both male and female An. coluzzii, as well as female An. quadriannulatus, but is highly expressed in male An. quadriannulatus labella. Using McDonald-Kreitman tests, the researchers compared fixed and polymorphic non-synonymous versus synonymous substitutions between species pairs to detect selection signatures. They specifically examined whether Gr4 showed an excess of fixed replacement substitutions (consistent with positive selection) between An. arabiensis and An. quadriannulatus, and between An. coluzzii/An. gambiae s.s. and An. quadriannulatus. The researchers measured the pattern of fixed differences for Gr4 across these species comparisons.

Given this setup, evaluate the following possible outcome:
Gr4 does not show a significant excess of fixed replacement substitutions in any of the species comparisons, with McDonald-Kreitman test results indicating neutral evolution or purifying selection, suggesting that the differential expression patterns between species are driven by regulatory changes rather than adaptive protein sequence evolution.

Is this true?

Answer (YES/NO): NO